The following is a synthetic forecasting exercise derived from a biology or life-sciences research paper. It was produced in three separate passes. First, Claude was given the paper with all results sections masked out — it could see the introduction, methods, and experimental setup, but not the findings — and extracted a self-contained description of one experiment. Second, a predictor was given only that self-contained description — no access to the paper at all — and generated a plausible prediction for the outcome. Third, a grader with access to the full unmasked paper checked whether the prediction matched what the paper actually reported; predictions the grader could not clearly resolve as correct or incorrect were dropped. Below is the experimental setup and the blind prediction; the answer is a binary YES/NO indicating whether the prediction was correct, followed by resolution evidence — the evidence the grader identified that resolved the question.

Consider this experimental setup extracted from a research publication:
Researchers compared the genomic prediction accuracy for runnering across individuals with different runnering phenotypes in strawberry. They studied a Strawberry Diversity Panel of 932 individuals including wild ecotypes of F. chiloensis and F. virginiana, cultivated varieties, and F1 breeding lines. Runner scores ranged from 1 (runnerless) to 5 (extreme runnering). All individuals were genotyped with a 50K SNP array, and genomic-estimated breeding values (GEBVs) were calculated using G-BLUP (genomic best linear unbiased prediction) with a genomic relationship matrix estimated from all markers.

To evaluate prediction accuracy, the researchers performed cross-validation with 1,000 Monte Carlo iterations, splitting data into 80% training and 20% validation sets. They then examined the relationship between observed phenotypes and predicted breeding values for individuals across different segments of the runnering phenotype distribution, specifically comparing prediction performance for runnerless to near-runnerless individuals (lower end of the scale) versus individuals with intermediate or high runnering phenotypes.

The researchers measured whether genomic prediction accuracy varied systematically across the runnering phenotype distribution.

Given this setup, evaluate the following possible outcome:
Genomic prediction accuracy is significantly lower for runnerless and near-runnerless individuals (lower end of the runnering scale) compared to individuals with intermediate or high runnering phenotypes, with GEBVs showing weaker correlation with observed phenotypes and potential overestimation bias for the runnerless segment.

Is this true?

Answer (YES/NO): NO